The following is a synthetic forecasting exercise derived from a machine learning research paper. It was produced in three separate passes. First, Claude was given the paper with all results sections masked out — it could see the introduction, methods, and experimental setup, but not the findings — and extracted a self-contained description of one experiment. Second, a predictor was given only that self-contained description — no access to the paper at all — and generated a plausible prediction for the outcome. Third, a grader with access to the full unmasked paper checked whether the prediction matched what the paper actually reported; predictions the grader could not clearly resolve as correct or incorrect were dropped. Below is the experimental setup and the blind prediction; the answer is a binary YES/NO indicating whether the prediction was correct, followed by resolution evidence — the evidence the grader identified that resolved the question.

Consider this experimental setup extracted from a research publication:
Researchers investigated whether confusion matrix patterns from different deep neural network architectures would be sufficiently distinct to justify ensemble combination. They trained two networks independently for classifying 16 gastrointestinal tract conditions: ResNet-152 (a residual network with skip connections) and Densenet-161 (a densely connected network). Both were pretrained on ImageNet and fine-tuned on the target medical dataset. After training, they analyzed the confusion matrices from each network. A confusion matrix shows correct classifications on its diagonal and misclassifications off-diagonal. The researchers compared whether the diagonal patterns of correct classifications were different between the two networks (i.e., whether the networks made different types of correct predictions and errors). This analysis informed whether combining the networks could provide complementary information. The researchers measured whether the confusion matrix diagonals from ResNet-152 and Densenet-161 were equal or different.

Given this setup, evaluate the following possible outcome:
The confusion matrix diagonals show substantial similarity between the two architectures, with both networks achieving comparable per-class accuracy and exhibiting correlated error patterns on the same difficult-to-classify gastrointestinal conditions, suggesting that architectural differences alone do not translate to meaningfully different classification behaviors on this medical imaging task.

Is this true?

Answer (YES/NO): NO